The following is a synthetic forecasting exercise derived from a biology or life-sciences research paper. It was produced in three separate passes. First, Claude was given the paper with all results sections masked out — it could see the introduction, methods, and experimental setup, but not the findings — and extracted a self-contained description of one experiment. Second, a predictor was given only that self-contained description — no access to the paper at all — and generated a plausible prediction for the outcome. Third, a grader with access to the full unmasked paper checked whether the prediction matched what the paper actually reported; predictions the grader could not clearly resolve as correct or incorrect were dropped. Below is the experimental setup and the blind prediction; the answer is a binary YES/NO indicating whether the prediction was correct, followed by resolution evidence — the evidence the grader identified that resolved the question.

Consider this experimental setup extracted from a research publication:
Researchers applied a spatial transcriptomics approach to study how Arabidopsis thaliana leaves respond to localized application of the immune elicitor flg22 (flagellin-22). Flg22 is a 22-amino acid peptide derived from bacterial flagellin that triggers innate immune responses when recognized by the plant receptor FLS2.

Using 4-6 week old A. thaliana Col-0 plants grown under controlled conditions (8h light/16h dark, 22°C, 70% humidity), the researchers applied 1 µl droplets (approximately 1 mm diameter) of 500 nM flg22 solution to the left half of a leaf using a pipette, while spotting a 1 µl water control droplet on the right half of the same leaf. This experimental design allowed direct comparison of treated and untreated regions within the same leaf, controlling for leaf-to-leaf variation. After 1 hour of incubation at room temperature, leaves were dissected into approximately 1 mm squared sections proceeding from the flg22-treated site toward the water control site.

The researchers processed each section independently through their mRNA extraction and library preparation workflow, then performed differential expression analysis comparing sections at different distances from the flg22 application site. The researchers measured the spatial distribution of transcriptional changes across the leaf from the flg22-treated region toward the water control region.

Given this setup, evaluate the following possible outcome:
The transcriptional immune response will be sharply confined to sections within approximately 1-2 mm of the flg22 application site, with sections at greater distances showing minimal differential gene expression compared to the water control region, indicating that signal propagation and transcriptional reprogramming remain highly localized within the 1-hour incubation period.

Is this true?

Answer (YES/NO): YES